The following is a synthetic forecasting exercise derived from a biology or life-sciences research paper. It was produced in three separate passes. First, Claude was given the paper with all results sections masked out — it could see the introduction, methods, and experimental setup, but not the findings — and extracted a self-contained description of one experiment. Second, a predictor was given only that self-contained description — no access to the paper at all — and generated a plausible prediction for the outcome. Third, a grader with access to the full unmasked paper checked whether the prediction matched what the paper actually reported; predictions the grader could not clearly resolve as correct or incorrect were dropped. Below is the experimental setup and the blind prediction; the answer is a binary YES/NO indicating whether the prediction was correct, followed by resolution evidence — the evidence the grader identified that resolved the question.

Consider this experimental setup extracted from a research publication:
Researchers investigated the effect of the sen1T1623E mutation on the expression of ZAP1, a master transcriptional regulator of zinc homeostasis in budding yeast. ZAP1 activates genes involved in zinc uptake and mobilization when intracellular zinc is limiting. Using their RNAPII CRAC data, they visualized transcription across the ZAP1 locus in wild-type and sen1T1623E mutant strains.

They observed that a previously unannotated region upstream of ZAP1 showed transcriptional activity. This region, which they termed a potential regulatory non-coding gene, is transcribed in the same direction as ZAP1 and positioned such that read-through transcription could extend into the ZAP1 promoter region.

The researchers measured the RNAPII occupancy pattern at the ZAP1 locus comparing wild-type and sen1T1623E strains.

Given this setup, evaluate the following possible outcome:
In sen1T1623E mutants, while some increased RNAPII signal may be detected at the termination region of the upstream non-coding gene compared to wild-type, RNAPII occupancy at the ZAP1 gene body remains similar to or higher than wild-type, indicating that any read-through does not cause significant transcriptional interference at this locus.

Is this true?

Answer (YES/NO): NO